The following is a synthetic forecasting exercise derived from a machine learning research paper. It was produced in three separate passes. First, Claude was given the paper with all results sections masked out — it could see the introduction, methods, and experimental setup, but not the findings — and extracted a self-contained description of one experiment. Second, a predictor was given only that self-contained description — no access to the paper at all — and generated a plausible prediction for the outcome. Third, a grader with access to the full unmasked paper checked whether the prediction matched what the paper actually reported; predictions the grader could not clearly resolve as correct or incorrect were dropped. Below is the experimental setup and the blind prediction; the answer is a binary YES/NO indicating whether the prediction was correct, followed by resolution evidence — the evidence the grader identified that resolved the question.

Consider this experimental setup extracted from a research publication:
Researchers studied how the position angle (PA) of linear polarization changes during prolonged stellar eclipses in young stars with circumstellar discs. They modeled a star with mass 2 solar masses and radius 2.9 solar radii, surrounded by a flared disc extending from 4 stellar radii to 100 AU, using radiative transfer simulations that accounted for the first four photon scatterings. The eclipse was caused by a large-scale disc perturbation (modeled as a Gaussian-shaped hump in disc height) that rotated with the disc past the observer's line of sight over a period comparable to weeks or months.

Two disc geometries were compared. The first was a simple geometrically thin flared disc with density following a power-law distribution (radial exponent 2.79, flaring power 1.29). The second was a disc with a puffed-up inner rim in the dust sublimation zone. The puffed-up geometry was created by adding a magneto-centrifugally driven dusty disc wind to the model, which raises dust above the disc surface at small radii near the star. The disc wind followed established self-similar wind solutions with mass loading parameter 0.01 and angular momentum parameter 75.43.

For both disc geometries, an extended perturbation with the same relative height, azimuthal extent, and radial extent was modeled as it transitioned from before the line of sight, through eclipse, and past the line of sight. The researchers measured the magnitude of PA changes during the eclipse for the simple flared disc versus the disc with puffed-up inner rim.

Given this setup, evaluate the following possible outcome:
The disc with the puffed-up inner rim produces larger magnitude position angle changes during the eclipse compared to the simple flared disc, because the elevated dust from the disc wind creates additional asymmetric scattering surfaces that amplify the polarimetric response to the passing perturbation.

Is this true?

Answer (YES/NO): YES